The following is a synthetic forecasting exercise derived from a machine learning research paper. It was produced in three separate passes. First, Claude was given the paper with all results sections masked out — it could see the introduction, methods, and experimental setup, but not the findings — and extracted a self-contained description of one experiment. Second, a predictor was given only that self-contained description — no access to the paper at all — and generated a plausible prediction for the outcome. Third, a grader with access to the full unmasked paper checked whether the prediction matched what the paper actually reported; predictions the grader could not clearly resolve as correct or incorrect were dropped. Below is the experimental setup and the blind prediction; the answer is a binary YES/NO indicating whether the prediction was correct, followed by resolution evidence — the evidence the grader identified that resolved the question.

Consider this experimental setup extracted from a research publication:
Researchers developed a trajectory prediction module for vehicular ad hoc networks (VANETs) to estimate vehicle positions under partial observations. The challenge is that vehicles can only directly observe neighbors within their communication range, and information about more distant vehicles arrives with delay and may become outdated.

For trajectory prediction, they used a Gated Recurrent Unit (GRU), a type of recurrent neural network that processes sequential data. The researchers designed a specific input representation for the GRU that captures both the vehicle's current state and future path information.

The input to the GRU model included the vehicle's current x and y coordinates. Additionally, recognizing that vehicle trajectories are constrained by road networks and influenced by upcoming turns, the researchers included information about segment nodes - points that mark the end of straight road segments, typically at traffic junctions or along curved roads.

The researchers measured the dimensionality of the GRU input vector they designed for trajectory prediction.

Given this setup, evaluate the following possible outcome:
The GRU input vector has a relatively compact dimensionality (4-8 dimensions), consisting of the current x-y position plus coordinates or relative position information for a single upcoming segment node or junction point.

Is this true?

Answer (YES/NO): NO